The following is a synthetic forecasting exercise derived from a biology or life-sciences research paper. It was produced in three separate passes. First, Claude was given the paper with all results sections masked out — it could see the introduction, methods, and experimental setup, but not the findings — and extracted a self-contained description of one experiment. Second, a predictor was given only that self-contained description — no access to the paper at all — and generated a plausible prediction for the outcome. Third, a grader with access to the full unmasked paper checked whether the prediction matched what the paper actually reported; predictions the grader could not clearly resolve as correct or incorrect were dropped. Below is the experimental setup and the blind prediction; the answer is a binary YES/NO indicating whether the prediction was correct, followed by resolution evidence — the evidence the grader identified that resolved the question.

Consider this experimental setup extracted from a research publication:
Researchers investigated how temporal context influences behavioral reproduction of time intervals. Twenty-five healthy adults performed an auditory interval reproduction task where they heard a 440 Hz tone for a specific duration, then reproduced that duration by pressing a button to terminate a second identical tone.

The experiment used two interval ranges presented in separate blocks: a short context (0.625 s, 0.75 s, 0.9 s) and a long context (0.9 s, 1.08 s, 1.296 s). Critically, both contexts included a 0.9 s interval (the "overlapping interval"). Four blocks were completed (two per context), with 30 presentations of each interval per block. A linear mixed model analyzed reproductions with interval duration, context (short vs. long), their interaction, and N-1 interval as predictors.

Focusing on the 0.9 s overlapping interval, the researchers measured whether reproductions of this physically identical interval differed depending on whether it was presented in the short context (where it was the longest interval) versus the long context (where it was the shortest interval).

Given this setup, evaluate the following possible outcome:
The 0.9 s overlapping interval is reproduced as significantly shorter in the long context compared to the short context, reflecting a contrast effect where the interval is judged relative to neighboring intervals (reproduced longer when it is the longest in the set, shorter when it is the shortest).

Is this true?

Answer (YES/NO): NO